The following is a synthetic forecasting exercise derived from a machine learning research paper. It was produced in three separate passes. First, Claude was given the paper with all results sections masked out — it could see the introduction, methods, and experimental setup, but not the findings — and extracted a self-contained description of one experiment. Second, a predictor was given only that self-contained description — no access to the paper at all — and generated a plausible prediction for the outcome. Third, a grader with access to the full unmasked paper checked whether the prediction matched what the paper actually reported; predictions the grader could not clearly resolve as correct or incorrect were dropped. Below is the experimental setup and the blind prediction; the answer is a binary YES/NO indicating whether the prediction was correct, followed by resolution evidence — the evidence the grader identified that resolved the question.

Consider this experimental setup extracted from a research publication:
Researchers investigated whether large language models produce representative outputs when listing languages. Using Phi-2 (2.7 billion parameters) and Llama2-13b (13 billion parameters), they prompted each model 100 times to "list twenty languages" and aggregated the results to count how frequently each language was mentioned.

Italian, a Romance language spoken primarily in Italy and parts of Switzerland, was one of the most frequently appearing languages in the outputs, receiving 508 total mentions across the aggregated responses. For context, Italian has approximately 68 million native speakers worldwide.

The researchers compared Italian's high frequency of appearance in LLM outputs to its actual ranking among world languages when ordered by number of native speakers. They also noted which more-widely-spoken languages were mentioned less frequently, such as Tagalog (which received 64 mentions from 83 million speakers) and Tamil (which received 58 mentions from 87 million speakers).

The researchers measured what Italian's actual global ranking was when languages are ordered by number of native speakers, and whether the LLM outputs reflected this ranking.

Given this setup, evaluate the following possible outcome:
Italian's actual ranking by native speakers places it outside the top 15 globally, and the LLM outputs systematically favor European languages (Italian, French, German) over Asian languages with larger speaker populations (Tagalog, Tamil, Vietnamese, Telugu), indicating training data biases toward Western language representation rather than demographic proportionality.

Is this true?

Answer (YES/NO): NO